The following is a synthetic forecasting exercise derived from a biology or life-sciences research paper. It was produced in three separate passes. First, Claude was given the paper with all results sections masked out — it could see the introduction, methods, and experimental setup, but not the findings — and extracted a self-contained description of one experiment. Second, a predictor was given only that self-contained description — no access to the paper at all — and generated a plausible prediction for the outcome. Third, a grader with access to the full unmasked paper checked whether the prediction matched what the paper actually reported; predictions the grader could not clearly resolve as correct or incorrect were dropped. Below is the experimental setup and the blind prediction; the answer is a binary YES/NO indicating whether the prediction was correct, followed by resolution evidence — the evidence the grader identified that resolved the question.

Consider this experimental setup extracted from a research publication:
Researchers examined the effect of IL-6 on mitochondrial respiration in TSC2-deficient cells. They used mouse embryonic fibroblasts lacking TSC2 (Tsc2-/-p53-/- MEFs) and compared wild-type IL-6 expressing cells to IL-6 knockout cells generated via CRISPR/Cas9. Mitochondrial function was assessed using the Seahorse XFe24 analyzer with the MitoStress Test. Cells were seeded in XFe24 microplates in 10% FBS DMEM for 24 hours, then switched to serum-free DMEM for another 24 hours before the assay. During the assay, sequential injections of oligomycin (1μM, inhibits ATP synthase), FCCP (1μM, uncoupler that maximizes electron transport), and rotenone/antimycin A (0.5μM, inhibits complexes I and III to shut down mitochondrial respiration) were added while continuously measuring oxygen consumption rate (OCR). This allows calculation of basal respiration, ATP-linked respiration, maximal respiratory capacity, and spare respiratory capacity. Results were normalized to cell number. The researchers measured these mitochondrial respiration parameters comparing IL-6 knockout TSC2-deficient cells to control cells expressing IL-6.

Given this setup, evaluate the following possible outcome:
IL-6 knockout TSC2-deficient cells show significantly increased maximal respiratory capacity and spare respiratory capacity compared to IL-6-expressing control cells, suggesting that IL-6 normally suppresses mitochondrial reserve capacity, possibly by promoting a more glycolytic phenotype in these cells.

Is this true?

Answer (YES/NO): NO